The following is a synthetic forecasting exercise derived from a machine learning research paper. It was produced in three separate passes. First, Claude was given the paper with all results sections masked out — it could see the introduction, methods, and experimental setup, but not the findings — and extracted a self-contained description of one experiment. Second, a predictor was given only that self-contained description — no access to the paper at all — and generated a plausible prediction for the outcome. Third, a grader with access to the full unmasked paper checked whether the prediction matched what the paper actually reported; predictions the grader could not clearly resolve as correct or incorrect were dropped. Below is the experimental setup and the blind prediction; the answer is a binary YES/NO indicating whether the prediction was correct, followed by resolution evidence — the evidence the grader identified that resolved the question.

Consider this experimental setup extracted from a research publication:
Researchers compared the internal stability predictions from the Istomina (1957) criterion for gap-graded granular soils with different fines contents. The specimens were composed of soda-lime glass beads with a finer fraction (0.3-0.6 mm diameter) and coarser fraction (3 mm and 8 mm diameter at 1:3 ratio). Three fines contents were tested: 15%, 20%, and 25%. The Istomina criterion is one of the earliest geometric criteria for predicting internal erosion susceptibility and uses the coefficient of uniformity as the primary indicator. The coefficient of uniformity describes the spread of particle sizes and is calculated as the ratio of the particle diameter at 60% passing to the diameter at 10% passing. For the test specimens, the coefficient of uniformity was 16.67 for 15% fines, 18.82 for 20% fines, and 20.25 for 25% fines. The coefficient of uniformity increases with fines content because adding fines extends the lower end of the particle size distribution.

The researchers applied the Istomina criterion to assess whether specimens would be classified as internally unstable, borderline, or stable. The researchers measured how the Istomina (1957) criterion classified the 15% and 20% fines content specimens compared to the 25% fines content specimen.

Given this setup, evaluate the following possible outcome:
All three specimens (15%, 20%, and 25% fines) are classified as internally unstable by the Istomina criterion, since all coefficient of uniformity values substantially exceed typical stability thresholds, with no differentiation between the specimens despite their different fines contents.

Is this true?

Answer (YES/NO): NO